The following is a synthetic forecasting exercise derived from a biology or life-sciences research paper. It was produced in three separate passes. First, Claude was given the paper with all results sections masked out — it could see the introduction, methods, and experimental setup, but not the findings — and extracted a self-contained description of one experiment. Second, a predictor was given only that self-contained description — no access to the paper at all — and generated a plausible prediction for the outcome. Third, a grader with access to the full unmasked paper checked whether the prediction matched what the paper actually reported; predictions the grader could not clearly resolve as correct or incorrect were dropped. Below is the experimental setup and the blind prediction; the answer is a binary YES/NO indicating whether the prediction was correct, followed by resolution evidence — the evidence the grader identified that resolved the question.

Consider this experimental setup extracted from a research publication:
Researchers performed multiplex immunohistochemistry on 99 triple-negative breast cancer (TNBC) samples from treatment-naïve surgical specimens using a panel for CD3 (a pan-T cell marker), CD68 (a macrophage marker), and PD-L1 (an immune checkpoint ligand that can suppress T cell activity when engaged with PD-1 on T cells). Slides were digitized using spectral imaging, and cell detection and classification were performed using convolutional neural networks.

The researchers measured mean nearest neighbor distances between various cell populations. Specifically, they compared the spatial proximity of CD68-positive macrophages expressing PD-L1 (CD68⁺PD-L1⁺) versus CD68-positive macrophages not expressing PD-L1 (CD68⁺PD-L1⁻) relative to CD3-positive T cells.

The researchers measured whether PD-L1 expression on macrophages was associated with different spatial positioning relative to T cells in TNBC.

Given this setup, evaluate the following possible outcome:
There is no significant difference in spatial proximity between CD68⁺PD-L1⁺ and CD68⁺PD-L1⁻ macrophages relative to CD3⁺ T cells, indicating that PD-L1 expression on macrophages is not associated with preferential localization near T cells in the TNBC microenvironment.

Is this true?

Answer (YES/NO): NO